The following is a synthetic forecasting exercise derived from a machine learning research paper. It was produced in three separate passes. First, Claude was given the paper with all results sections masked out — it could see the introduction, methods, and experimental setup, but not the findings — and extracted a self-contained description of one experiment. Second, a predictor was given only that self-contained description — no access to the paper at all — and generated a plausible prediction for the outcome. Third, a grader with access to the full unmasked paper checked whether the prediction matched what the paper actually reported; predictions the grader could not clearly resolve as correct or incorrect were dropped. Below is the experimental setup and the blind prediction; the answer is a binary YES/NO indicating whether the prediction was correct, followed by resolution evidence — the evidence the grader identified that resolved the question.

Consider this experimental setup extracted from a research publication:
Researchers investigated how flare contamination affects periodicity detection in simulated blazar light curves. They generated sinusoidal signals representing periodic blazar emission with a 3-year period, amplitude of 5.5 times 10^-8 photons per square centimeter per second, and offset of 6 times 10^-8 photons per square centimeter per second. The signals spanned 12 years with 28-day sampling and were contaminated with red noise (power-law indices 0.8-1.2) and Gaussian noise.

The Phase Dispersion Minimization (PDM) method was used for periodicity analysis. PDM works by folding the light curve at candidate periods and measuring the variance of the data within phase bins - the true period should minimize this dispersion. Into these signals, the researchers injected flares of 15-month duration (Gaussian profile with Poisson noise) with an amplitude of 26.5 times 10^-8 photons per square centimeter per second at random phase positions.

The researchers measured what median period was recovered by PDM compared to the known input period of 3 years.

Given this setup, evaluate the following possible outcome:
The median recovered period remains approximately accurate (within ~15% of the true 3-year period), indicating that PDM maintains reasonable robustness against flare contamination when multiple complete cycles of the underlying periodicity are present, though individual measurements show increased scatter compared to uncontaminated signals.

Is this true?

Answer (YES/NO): NO